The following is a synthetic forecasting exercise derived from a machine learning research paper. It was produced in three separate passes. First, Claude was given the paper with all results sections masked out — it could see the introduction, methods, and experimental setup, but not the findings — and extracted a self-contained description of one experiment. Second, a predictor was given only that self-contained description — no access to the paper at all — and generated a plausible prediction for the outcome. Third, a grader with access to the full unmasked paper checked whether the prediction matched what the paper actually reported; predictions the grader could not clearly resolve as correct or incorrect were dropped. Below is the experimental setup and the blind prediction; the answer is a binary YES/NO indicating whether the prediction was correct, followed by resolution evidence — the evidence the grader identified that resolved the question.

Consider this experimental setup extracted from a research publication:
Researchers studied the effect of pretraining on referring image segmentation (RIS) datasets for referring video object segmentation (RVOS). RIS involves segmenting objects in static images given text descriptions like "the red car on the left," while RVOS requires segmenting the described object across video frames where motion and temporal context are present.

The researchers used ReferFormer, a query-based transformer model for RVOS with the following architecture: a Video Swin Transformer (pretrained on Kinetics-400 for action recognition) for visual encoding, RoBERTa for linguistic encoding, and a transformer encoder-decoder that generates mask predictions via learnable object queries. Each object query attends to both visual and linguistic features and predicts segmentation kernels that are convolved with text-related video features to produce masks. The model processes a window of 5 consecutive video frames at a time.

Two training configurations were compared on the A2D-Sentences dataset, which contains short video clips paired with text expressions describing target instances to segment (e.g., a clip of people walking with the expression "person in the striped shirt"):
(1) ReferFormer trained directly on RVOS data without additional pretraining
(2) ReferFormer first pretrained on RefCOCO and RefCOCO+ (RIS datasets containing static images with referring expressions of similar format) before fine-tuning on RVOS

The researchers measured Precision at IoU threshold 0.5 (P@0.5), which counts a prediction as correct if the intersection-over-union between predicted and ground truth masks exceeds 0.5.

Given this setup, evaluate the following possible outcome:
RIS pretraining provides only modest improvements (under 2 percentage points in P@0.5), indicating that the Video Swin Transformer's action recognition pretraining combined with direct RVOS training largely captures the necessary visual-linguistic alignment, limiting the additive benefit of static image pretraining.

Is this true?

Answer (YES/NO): NO